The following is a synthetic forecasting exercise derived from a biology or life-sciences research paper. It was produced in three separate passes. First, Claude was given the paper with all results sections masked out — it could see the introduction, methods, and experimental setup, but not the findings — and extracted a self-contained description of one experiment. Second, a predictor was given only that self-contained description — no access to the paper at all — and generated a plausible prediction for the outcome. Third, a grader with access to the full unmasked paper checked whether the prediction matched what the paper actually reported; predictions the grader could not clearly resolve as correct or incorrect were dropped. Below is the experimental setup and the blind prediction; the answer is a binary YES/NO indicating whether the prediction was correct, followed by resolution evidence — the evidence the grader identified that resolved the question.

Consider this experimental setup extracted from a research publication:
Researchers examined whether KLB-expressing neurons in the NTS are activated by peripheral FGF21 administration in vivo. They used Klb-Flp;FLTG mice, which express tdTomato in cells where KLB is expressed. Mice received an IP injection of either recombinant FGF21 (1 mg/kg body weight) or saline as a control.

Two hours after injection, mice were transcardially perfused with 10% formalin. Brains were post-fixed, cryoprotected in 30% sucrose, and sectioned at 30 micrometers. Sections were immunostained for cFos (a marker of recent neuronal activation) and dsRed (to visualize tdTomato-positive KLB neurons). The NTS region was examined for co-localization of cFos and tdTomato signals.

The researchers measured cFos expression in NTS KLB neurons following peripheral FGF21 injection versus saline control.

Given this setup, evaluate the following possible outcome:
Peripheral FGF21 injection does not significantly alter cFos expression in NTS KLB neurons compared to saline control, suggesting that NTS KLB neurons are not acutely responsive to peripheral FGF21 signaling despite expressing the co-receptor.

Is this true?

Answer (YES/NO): NO